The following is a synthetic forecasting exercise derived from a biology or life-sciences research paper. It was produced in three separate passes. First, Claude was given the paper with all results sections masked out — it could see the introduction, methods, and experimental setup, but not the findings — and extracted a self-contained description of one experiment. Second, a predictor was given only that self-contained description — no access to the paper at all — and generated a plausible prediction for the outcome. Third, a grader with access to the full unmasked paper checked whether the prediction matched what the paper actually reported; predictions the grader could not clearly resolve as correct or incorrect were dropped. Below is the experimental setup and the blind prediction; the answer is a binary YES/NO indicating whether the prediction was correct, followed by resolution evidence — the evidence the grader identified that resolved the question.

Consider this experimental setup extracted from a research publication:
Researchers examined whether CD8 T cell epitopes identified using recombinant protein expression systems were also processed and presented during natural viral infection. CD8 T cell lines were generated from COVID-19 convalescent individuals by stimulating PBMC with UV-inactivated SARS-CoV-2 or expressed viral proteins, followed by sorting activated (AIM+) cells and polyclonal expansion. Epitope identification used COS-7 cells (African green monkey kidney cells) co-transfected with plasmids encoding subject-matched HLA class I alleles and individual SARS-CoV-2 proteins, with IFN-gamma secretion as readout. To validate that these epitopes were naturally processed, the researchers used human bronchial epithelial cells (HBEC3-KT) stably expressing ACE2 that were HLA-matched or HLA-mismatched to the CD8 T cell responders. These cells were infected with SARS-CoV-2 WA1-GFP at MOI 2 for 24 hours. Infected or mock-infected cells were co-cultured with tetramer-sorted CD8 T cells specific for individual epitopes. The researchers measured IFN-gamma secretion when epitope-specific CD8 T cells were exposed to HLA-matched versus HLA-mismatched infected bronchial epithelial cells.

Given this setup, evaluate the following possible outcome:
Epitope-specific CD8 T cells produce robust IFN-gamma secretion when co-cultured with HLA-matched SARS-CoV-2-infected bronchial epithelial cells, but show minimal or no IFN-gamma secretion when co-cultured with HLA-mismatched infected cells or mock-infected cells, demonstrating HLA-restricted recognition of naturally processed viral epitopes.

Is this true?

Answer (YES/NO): NO